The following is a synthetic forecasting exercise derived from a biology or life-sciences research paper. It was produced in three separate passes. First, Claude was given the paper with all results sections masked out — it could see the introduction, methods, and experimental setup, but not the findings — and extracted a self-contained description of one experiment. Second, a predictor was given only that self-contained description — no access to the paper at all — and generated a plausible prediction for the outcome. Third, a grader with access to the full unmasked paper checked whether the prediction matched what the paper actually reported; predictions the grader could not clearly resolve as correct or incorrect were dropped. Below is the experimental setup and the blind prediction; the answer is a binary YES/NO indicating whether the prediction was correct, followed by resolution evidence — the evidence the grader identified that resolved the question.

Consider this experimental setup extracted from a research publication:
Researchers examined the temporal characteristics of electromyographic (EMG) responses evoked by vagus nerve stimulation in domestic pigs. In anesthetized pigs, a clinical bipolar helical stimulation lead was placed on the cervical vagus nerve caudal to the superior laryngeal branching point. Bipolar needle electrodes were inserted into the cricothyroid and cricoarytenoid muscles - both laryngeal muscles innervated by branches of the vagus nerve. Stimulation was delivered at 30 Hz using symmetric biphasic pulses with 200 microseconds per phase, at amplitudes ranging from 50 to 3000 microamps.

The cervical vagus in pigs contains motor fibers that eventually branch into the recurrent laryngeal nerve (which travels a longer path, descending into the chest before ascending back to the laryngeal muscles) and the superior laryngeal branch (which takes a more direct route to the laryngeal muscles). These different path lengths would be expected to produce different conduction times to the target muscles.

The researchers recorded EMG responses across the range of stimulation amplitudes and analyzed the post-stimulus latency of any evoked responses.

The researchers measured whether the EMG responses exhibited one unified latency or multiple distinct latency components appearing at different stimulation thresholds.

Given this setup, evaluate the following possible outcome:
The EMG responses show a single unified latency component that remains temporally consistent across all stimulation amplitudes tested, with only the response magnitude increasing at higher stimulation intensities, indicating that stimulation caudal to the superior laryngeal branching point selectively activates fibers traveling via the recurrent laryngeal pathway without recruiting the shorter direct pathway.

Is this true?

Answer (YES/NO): NO